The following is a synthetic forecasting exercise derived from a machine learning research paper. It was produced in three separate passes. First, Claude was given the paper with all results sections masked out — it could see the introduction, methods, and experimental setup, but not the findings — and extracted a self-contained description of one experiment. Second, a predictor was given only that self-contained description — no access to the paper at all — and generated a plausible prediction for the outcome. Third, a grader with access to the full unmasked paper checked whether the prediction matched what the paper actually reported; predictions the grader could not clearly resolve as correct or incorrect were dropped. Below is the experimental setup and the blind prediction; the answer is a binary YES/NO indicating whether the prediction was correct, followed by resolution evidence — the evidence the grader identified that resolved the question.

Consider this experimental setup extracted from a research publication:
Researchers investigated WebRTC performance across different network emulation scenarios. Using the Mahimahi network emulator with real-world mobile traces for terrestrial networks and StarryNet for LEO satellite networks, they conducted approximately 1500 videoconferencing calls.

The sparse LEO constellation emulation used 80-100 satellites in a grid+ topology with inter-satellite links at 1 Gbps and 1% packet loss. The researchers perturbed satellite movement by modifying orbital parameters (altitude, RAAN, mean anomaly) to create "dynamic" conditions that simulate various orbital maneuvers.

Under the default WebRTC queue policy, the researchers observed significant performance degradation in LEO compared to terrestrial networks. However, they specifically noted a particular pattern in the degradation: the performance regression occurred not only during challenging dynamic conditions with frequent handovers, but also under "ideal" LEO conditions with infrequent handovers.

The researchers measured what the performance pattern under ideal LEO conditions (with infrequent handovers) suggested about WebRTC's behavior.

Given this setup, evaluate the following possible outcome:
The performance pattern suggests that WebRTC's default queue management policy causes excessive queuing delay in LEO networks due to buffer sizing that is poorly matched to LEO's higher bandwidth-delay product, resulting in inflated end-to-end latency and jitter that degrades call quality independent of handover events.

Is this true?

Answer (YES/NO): NO